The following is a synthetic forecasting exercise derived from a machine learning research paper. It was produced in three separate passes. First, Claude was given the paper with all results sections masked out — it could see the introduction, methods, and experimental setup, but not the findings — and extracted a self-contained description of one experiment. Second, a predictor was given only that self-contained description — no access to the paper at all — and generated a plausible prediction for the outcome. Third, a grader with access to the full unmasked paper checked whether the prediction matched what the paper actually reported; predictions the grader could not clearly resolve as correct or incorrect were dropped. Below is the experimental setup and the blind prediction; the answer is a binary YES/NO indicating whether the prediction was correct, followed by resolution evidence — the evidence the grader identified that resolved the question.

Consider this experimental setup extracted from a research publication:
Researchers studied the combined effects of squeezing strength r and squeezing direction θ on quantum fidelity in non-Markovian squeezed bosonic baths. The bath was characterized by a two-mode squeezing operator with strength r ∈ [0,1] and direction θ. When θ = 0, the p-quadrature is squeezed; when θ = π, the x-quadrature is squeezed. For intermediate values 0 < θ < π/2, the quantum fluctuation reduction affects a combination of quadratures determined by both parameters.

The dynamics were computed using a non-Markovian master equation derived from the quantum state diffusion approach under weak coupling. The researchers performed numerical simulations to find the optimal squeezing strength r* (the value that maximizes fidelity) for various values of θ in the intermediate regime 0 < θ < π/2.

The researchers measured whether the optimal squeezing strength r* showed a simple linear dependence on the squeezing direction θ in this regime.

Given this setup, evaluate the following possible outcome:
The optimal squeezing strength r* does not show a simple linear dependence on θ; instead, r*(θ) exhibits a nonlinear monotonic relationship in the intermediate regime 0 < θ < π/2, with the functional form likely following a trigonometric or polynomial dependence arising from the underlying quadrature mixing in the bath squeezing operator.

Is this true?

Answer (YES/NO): NO